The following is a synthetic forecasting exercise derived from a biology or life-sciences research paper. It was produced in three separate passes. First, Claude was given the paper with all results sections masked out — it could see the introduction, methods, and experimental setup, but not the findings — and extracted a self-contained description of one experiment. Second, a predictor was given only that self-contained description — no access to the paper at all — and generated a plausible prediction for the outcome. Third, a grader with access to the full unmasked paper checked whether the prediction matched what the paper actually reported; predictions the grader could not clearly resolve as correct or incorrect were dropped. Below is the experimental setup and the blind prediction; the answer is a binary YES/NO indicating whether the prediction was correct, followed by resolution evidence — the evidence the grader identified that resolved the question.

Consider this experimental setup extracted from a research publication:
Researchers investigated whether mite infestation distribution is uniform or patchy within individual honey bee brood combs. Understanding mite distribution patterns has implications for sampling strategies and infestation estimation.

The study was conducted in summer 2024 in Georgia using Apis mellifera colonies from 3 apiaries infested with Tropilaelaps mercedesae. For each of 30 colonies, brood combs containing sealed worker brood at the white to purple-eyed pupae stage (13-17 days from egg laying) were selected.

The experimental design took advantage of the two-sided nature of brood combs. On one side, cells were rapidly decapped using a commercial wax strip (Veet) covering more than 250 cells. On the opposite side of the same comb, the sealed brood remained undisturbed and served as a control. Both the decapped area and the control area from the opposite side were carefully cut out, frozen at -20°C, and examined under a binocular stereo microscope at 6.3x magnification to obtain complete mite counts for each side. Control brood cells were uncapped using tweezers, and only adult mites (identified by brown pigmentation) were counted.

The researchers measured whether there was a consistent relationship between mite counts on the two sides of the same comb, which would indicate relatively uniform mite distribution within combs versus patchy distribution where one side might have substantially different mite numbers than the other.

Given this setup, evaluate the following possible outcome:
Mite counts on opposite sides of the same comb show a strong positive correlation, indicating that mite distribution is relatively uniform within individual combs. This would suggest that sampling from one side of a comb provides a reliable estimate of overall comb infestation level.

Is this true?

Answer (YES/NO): YES